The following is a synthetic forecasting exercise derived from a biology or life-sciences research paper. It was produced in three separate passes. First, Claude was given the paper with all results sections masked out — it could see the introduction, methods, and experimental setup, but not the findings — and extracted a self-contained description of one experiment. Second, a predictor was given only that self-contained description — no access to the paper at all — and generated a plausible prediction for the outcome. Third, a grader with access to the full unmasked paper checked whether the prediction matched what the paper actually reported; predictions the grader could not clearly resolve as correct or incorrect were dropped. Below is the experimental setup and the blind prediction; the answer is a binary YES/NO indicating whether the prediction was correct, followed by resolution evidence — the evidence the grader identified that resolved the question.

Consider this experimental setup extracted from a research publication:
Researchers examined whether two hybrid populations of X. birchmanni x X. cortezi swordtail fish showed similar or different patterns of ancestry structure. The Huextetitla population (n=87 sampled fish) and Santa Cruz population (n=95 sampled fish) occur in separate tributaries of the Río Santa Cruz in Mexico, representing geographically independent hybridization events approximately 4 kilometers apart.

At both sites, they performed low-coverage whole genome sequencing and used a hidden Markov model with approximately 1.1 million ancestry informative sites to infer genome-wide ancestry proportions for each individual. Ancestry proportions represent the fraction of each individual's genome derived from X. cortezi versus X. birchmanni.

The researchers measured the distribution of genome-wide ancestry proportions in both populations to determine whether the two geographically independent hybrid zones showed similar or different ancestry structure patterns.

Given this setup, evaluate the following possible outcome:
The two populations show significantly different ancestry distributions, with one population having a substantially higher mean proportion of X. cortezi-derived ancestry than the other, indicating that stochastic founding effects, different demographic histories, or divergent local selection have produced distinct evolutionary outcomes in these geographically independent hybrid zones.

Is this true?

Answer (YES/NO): NO